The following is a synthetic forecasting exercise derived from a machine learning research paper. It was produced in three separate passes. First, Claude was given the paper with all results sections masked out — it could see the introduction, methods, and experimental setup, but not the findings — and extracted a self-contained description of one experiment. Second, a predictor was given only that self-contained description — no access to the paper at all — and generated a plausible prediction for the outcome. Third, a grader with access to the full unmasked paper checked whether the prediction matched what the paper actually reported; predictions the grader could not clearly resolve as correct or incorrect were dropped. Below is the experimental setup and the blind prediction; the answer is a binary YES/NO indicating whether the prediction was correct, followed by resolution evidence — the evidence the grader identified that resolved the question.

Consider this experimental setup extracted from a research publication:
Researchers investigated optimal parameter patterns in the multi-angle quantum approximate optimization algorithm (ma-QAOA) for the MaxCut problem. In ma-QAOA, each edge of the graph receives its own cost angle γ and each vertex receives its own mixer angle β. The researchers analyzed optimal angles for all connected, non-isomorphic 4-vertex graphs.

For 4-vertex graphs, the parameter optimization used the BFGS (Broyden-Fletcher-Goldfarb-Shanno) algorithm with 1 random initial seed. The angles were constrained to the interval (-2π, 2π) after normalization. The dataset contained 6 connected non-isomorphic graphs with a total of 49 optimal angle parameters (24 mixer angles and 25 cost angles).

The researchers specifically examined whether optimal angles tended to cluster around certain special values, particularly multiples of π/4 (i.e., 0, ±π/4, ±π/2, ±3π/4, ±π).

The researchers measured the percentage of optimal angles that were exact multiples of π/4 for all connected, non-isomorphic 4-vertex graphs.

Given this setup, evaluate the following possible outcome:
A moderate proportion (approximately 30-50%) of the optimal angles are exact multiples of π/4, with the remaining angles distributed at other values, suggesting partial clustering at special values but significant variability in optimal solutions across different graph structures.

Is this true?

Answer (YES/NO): NO